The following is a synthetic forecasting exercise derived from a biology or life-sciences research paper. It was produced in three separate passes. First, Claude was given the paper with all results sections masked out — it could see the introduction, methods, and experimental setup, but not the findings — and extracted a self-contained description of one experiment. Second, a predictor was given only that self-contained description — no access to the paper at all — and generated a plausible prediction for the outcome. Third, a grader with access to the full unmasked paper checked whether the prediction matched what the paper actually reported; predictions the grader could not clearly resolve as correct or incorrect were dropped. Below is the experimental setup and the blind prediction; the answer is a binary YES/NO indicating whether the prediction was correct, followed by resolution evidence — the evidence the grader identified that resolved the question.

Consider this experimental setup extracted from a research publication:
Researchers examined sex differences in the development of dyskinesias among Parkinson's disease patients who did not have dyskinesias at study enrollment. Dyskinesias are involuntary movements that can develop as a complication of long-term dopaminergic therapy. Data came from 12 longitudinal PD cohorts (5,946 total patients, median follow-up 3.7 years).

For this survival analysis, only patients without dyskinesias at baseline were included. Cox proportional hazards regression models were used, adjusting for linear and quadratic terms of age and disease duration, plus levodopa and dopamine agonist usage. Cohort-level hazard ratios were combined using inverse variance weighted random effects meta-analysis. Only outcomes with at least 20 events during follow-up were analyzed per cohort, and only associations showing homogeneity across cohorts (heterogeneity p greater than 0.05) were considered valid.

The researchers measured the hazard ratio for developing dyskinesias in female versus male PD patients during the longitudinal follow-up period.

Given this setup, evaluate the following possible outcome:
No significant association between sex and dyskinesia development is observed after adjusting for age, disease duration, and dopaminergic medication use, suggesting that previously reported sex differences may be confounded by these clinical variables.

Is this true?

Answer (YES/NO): NO